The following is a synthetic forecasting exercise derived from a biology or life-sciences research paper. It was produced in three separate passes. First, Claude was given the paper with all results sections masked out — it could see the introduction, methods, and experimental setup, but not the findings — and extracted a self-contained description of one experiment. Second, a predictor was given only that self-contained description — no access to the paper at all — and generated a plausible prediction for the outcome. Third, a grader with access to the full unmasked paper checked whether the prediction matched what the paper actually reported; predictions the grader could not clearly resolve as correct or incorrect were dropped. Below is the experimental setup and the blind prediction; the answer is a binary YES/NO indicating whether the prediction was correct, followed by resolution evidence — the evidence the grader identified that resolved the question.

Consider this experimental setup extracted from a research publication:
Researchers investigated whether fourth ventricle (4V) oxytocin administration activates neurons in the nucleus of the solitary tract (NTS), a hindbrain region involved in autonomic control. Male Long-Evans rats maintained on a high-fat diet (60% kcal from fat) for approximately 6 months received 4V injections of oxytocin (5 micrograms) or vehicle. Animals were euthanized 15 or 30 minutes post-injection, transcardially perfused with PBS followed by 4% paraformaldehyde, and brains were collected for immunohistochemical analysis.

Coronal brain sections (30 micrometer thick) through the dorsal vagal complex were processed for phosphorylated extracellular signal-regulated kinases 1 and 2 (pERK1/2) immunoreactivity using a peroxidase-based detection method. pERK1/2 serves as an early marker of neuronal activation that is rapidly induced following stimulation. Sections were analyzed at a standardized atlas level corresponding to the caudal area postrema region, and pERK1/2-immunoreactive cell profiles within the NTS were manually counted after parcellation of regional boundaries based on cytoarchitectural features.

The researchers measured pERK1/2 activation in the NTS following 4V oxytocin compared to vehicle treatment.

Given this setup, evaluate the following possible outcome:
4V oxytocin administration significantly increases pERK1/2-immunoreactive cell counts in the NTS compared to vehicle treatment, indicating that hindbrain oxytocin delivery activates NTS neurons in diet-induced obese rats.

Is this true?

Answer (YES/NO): YES